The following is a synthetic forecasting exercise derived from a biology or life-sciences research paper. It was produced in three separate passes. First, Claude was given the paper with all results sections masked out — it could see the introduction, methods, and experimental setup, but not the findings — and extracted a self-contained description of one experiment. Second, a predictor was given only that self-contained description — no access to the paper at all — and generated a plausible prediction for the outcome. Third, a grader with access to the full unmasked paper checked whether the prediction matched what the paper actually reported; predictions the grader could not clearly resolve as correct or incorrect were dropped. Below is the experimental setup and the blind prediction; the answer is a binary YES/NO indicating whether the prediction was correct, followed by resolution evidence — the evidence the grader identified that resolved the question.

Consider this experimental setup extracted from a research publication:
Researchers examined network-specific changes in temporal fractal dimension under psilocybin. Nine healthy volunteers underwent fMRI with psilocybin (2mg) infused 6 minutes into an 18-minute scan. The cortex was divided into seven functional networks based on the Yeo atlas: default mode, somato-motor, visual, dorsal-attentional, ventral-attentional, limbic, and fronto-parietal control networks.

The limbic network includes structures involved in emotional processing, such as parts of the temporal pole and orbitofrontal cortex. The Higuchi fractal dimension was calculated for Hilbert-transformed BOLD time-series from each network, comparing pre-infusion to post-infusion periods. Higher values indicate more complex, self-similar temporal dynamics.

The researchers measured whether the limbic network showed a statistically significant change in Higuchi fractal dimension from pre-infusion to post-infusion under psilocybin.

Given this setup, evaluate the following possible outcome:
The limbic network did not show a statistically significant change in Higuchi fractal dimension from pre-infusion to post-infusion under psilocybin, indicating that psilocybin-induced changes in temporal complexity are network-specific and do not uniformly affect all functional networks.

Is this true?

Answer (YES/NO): YES